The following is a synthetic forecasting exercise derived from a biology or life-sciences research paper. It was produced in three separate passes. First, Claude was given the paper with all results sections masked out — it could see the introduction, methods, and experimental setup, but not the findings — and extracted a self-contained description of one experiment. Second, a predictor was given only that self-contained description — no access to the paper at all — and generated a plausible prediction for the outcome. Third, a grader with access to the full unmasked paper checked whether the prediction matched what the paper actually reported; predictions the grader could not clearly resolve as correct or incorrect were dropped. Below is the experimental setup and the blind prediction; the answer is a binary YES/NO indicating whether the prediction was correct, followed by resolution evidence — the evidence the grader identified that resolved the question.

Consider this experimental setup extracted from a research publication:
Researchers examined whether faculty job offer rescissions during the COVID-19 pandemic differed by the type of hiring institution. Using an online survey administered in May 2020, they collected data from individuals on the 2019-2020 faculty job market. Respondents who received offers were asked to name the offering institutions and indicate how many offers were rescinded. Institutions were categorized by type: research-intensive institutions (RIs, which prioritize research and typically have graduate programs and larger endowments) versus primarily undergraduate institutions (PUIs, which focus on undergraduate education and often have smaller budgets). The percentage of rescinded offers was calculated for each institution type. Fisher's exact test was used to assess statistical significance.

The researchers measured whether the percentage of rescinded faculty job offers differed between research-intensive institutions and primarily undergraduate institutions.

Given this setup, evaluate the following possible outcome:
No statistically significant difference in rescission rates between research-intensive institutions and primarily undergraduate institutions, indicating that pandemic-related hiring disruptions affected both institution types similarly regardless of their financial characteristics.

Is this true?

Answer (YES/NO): NO